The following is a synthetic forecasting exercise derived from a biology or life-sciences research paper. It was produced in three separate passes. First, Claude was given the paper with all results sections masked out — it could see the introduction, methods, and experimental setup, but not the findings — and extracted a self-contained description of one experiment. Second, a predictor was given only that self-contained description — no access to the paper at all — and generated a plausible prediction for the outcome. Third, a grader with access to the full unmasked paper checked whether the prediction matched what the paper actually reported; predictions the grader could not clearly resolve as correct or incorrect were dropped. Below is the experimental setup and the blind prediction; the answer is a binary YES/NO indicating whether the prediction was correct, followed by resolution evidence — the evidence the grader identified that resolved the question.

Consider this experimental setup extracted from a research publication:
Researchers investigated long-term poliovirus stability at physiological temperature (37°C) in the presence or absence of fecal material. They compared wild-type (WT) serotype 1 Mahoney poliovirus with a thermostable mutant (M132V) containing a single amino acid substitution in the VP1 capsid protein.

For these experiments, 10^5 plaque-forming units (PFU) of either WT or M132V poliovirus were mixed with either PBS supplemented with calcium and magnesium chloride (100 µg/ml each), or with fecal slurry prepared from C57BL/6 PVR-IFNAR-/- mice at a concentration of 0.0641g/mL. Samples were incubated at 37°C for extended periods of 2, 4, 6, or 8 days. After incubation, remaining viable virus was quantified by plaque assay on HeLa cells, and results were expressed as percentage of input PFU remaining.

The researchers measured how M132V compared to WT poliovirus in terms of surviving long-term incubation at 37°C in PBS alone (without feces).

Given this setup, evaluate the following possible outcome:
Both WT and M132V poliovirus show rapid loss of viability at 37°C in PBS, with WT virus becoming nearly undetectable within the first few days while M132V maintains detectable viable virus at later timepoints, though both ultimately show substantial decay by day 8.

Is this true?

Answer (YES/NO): NO